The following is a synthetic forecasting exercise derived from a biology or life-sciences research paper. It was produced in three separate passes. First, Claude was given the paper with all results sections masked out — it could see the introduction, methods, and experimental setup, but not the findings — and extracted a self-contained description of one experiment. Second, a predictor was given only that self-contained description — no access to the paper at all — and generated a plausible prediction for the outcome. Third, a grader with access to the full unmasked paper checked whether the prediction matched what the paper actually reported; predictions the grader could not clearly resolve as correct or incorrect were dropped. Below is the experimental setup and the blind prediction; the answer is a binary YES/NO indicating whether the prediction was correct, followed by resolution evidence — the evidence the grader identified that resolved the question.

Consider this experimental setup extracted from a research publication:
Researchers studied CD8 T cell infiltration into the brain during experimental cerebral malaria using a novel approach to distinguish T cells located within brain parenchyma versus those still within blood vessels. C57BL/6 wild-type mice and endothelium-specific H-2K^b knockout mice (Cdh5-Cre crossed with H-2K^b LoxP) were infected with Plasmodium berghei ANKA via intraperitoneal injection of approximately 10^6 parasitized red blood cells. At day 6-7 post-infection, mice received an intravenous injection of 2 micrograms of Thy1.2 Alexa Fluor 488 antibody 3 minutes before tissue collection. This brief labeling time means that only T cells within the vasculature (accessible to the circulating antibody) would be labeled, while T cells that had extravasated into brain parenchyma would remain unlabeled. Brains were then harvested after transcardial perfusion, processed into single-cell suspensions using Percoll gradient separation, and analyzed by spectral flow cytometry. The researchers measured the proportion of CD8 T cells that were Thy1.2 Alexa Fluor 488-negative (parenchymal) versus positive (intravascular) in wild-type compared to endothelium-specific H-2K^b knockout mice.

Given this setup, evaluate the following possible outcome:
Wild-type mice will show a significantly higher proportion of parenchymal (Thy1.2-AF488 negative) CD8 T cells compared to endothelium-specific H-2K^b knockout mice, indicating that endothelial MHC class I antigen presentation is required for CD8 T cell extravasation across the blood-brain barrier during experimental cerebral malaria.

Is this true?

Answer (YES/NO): YES